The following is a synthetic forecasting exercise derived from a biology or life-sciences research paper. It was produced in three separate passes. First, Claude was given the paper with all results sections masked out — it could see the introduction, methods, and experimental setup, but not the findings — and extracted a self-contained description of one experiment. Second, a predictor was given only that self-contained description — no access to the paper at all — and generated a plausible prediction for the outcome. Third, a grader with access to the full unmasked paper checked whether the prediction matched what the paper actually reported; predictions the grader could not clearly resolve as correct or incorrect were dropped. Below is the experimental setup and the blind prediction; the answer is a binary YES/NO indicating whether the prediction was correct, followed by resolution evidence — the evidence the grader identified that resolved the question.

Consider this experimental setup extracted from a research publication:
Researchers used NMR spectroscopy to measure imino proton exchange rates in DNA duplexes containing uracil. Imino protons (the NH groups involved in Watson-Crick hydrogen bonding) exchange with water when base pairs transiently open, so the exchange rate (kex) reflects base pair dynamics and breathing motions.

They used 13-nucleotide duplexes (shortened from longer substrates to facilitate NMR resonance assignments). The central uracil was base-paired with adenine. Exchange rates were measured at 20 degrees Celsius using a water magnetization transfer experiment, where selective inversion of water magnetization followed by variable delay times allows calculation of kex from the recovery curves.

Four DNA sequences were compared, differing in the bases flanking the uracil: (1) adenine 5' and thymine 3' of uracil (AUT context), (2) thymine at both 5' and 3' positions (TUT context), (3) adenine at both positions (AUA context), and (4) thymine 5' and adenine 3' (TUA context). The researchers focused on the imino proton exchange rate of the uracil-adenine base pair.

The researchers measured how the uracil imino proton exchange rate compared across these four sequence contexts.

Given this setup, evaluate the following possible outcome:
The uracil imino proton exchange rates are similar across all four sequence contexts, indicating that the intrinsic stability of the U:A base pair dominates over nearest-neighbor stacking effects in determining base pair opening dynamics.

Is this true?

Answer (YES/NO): NO